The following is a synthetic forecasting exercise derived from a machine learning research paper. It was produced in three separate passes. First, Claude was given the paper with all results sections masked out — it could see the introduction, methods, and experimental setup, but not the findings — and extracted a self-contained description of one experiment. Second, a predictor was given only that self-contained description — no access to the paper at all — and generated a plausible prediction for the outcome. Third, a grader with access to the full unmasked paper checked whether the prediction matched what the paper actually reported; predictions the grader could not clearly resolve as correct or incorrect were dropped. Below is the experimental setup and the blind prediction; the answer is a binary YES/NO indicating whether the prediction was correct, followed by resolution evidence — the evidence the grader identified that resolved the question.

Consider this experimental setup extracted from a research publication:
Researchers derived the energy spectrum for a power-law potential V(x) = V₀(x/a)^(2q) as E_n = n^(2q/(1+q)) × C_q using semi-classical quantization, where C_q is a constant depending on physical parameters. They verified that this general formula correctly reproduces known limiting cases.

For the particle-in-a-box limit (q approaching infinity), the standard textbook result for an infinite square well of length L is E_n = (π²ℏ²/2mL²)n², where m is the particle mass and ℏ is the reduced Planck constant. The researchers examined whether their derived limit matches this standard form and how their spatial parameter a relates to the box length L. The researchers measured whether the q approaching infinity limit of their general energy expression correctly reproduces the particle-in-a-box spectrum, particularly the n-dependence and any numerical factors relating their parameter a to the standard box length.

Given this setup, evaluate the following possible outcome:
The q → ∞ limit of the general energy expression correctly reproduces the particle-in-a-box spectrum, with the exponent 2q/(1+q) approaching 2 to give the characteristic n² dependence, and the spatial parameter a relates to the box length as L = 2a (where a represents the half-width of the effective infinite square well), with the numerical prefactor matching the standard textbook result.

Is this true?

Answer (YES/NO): YES